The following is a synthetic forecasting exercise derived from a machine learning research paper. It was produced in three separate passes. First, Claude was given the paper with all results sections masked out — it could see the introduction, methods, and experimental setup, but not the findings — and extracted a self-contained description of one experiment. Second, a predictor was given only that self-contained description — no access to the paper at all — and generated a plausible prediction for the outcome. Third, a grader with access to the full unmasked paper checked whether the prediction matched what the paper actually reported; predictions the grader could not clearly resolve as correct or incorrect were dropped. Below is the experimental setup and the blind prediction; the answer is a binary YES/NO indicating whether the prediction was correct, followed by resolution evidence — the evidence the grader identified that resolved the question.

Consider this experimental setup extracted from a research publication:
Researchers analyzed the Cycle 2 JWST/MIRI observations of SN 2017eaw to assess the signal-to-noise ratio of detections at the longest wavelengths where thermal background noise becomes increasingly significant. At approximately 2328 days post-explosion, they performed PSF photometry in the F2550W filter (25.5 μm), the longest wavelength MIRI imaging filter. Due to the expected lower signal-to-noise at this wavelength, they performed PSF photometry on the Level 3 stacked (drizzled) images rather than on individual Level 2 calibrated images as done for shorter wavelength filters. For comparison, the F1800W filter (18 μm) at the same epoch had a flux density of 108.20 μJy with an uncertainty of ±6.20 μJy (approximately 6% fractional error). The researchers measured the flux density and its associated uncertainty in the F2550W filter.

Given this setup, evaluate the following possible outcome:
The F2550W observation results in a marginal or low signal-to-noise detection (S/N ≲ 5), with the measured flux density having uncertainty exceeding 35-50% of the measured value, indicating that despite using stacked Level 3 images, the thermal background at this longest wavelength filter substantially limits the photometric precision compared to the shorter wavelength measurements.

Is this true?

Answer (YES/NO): NO